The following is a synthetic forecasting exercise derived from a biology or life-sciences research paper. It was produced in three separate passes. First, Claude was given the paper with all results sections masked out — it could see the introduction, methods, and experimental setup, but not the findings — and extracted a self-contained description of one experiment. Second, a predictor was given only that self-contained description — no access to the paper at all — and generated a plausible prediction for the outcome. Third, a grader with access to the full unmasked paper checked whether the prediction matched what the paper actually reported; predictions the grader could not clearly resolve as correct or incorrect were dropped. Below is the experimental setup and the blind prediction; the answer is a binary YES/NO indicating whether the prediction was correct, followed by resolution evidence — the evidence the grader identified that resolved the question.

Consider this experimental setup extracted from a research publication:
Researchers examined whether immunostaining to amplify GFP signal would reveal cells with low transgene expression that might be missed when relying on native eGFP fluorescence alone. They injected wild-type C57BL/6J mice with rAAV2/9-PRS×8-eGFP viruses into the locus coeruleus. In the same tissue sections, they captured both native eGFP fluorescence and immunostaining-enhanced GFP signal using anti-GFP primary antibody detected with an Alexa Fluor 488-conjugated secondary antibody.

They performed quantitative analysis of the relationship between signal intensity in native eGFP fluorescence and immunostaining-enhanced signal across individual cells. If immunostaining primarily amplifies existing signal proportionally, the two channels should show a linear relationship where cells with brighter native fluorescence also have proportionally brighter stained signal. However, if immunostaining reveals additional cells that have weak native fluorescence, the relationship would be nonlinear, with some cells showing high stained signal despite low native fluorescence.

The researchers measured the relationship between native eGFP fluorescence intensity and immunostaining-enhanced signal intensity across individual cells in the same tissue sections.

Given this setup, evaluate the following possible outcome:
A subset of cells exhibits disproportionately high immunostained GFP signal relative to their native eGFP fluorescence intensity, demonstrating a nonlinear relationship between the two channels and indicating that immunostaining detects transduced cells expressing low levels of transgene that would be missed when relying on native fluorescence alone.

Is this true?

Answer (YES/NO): YES